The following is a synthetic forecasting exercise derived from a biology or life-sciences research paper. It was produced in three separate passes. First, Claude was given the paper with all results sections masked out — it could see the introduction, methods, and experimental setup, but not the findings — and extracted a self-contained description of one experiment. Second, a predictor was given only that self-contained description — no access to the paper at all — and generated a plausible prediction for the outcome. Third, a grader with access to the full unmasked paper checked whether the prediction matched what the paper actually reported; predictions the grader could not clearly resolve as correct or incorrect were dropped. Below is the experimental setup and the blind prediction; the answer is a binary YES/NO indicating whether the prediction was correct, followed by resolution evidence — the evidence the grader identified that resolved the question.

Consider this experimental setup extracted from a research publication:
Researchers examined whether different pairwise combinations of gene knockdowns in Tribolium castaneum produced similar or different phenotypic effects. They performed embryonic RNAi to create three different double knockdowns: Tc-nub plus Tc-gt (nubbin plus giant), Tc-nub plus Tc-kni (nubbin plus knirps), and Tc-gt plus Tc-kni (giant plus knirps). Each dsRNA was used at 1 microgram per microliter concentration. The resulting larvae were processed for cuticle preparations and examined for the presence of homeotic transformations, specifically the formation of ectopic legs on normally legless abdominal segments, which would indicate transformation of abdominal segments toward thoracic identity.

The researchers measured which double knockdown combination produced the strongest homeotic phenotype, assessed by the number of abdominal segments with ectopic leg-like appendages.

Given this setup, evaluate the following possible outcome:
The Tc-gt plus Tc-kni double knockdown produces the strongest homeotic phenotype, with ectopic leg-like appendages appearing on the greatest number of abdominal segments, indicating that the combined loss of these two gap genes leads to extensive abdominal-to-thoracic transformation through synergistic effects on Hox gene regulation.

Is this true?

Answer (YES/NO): NO